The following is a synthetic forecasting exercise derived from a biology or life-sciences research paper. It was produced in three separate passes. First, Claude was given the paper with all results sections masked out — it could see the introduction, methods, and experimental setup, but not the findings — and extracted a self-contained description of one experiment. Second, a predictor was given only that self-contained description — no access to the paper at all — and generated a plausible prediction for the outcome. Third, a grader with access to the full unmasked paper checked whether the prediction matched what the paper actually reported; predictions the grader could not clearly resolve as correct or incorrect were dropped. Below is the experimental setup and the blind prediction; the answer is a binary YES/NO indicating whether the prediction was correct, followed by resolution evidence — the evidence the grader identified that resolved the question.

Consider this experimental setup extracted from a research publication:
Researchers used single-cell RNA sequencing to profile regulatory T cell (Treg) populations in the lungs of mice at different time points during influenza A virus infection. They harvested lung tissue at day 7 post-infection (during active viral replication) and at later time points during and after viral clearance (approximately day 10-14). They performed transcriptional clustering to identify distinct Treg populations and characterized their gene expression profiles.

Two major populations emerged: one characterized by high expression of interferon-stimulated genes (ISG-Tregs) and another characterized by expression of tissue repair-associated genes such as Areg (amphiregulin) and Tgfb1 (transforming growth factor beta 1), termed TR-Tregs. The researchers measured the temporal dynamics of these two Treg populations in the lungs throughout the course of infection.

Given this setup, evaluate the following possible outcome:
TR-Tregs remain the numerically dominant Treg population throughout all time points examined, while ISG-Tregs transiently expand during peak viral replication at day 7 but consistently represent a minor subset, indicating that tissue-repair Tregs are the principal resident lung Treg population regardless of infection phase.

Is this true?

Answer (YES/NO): NO